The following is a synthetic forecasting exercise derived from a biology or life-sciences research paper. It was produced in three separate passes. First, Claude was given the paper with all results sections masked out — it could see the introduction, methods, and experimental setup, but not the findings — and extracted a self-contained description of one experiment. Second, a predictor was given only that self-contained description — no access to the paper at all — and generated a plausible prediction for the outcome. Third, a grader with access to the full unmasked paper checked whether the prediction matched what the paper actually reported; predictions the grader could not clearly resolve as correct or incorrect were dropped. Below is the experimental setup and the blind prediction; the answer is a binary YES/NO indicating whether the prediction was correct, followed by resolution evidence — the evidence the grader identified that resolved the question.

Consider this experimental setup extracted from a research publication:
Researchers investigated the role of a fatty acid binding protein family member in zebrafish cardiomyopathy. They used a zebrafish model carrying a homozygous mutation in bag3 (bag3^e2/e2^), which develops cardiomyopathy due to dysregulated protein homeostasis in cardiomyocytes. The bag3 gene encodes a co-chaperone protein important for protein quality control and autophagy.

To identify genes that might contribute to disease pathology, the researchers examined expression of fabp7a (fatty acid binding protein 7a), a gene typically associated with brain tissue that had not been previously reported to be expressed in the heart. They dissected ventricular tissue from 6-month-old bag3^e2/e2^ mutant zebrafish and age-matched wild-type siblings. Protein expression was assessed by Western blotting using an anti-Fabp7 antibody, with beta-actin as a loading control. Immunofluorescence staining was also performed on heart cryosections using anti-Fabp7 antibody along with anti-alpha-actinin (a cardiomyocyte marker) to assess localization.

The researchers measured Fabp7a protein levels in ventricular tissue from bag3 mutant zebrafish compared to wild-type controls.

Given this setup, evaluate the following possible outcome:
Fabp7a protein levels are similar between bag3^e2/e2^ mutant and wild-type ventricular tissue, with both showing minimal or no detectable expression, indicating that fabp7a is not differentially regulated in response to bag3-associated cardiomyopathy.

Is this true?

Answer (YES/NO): NO